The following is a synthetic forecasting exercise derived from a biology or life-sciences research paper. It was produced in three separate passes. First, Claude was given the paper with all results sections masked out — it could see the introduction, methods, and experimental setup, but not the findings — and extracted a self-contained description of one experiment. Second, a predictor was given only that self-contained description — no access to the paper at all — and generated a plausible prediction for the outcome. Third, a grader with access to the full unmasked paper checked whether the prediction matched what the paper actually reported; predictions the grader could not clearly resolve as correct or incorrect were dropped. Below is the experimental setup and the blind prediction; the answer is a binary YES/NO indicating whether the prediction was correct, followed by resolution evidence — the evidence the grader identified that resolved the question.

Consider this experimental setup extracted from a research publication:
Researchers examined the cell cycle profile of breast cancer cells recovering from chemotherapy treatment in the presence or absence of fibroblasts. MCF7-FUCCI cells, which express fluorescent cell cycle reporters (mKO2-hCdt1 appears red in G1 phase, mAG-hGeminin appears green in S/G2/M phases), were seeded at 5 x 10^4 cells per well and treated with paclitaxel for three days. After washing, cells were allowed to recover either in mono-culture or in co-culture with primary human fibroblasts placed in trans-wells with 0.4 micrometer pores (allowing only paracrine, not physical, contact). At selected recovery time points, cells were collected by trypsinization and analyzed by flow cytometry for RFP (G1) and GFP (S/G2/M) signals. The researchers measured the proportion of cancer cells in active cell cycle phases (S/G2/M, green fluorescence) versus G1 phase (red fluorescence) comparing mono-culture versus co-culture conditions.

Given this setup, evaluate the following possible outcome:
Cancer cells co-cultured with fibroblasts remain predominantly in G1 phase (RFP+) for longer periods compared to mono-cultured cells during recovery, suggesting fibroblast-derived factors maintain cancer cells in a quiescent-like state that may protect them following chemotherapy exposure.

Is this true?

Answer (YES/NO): NO